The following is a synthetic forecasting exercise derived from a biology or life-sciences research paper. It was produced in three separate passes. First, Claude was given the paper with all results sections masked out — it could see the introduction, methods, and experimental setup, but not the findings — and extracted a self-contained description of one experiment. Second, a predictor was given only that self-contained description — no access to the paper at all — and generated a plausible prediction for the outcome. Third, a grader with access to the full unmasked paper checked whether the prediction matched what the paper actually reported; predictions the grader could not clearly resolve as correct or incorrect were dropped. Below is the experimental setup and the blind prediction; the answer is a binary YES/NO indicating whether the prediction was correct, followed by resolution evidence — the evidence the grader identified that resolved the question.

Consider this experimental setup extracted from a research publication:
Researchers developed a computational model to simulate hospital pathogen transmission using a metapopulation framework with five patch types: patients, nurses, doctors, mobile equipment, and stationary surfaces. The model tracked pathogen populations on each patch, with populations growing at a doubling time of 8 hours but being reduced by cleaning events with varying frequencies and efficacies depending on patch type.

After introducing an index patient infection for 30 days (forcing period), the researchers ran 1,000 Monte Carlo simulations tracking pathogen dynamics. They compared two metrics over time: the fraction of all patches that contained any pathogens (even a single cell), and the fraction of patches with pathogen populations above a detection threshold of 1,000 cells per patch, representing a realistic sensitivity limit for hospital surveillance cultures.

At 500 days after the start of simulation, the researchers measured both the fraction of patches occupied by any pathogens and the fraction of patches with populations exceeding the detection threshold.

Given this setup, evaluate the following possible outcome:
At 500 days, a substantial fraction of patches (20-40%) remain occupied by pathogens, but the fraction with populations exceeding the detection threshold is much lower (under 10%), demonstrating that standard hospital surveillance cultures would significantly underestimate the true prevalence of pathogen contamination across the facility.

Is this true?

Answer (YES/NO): NO